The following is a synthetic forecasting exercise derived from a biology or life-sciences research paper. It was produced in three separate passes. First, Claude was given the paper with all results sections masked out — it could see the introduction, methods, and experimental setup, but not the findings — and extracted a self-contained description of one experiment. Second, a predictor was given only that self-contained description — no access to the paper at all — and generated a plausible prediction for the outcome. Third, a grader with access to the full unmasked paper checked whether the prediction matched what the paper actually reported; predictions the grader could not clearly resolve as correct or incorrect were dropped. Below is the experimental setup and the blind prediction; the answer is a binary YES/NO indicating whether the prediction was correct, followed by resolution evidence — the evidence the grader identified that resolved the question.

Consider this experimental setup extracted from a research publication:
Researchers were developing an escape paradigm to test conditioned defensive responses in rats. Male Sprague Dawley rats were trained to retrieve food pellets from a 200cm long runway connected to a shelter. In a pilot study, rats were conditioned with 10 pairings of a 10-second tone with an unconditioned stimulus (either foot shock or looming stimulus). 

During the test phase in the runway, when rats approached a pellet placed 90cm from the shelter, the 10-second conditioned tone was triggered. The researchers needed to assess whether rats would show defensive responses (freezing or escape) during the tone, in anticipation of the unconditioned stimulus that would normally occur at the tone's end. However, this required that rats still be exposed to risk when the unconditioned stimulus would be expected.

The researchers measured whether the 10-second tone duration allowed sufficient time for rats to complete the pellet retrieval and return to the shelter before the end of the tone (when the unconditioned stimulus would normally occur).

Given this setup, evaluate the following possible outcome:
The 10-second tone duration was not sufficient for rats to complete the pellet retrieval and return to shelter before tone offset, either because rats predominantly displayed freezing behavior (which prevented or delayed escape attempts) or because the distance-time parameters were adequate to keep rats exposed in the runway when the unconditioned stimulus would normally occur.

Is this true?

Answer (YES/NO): NO